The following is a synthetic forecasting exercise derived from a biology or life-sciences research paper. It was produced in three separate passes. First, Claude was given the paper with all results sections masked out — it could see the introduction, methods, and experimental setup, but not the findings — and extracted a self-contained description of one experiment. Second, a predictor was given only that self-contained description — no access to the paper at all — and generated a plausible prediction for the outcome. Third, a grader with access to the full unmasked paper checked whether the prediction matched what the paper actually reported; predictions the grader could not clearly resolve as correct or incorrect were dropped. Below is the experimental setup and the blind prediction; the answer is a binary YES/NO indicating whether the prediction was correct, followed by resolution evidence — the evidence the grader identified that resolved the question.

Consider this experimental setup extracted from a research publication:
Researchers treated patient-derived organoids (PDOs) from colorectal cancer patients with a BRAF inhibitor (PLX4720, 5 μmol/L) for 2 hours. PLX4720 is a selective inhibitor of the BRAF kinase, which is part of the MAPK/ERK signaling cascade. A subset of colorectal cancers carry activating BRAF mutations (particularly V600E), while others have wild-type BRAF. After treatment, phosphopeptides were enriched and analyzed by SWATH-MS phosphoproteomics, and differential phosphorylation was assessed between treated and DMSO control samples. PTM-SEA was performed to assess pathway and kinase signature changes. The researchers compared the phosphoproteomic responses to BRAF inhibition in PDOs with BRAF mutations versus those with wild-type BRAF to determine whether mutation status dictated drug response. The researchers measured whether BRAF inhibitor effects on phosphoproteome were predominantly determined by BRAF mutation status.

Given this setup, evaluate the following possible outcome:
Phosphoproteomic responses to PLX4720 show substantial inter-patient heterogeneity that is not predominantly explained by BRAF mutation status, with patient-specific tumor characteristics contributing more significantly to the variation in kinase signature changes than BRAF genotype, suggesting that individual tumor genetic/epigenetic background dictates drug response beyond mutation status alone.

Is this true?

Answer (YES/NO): YES